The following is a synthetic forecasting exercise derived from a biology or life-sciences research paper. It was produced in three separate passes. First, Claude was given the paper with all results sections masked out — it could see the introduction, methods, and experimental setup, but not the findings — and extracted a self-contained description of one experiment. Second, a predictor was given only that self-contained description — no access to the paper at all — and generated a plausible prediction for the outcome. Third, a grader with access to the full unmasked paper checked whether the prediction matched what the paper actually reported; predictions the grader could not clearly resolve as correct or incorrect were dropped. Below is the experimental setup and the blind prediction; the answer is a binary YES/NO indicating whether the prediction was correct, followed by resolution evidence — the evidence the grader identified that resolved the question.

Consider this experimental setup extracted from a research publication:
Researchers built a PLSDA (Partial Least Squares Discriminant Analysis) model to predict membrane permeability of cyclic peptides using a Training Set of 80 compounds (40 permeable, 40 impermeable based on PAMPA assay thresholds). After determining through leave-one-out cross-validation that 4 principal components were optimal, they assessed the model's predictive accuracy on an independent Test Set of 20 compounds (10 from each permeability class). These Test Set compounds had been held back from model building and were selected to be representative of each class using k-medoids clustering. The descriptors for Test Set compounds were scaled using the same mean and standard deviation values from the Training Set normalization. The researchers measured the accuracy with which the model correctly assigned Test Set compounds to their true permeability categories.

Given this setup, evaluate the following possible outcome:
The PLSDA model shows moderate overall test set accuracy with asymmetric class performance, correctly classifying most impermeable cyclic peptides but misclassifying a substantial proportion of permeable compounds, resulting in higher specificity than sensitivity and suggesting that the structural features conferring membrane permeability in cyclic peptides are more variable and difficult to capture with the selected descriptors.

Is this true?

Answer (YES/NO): NO